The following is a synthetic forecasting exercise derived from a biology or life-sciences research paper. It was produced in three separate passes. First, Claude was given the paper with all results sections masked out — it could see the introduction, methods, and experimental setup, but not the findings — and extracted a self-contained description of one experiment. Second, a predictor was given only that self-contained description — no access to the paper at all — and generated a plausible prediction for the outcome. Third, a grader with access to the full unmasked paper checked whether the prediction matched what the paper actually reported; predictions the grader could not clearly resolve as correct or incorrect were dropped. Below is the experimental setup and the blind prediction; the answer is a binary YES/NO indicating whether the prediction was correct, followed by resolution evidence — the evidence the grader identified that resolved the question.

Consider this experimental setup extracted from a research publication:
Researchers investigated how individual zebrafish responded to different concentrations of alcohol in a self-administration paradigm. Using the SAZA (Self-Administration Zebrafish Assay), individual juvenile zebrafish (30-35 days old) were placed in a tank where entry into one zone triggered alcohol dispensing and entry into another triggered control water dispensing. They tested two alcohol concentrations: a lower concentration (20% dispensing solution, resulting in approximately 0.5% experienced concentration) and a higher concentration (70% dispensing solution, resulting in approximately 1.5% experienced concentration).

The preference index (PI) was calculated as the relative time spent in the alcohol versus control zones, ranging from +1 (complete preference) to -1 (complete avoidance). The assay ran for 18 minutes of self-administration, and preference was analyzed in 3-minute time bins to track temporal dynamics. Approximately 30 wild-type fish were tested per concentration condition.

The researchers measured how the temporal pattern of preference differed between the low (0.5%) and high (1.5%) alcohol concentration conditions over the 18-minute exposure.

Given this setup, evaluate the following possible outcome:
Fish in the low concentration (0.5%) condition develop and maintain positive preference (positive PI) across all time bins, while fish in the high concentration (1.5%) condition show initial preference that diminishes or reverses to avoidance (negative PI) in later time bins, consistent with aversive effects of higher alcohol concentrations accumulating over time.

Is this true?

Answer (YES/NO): NO